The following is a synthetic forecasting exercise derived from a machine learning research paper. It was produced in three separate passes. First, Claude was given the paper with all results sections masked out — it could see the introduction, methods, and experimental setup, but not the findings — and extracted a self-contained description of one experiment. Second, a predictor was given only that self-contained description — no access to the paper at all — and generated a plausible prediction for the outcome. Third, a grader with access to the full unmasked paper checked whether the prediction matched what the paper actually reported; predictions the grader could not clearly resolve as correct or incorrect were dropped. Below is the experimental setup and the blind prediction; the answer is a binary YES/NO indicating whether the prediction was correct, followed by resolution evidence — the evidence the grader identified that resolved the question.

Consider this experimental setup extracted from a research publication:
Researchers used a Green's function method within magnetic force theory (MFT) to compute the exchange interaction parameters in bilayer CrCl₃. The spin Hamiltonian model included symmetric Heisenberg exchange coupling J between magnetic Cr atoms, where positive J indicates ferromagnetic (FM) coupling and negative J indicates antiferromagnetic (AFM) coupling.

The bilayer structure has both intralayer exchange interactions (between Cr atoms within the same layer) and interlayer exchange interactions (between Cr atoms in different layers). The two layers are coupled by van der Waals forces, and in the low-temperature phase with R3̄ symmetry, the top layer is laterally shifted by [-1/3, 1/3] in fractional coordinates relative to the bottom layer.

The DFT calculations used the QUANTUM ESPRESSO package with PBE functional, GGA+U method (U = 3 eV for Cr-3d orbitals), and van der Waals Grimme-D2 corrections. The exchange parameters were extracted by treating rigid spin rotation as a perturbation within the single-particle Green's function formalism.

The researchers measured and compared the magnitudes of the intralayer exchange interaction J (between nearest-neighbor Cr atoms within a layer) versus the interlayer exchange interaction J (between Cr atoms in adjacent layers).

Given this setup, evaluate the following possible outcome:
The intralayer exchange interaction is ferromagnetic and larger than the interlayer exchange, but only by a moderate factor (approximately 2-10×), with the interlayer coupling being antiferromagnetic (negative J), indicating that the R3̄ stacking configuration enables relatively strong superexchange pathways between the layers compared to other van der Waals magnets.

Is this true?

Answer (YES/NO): NO